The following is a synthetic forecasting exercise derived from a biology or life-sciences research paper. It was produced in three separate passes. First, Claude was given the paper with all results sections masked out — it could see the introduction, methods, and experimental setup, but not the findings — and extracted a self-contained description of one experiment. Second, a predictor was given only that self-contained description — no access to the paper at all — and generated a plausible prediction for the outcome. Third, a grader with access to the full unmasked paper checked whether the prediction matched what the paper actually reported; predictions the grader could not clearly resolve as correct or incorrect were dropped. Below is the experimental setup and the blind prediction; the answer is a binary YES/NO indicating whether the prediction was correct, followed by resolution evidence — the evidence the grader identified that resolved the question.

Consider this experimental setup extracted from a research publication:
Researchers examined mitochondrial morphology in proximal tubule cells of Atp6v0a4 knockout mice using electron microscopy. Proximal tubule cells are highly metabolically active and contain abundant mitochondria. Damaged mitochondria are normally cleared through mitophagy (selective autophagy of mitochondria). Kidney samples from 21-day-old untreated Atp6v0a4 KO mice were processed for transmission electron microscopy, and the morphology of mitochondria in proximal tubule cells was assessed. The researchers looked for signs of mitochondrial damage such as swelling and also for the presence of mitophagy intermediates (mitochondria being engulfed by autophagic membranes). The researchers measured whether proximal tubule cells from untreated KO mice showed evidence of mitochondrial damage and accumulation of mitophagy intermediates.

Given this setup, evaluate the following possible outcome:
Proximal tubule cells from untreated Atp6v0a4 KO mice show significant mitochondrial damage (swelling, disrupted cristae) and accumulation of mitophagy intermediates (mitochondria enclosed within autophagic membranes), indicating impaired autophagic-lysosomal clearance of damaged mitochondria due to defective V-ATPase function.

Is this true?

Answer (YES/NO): NO